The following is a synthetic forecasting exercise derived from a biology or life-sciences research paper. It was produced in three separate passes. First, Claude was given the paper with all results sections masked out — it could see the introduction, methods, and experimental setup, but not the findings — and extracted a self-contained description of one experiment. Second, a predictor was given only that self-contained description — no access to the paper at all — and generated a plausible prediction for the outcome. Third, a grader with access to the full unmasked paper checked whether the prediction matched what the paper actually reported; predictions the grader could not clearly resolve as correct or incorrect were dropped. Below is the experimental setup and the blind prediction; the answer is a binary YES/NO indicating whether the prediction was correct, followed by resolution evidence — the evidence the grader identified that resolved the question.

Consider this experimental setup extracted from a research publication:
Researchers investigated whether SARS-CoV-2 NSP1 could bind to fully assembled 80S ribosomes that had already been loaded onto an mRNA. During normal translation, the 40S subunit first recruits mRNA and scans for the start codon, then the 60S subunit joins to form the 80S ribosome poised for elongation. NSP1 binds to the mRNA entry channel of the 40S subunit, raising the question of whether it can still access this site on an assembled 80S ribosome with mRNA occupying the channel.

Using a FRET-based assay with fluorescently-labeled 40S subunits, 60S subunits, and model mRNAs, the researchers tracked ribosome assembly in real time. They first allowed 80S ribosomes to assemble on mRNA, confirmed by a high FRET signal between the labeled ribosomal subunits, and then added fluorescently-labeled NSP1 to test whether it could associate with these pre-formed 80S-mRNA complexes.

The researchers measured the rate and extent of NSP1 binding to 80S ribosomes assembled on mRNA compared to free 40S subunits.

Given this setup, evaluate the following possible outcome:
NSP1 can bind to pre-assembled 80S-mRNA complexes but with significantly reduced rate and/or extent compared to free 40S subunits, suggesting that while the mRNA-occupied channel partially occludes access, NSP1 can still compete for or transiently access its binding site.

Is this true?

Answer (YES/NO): YES